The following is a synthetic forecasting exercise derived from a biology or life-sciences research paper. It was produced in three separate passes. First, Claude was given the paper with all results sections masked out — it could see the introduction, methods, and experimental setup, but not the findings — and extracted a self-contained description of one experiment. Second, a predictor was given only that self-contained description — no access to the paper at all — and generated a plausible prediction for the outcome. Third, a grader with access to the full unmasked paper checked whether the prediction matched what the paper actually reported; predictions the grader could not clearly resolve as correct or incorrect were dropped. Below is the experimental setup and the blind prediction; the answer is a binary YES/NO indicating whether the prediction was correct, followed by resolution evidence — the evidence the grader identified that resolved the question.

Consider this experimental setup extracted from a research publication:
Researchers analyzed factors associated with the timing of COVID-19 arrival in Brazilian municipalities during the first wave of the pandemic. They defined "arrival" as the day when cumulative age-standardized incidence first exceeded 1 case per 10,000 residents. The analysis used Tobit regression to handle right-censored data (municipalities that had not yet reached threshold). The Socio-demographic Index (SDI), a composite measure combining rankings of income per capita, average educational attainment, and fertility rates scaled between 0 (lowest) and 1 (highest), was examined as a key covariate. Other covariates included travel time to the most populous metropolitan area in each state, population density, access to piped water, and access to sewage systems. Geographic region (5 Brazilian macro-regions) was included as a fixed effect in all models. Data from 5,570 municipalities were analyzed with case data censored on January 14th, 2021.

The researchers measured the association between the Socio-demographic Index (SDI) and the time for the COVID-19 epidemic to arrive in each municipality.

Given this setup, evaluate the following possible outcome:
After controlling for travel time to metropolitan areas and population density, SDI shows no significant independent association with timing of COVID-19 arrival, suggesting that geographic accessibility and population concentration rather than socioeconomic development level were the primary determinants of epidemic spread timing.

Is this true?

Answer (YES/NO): NO